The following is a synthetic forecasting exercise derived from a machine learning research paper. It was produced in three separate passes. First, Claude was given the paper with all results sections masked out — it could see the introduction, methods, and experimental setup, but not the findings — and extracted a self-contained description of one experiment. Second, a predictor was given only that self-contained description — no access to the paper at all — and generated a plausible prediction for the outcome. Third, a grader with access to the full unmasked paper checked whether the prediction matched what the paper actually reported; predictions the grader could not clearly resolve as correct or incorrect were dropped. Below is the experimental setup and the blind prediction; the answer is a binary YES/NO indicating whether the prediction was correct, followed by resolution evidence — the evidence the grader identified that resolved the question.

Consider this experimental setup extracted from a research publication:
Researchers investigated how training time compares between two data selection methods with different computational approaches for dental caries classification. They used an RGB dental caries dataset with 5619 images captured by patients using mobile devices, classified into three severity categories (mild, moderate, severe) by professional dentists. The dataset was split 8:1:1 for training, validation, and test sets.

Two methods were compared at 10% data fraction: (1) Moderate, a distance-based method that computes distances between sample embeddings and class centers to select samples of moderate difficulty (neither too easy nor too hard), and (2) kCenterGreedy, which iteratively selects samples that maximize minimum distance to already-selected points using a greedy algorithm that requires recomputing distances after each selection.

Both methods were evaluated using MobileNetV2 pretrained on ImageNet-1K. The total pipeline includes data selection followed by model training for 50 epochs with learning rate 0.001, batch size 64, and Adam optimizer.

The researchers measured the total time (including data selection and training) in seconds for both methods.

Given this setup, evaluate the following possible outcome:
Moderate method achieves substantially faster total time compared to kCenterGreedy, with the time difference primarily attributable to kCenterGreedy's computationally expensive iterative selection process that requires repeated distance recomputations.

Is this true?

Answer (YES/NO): YES